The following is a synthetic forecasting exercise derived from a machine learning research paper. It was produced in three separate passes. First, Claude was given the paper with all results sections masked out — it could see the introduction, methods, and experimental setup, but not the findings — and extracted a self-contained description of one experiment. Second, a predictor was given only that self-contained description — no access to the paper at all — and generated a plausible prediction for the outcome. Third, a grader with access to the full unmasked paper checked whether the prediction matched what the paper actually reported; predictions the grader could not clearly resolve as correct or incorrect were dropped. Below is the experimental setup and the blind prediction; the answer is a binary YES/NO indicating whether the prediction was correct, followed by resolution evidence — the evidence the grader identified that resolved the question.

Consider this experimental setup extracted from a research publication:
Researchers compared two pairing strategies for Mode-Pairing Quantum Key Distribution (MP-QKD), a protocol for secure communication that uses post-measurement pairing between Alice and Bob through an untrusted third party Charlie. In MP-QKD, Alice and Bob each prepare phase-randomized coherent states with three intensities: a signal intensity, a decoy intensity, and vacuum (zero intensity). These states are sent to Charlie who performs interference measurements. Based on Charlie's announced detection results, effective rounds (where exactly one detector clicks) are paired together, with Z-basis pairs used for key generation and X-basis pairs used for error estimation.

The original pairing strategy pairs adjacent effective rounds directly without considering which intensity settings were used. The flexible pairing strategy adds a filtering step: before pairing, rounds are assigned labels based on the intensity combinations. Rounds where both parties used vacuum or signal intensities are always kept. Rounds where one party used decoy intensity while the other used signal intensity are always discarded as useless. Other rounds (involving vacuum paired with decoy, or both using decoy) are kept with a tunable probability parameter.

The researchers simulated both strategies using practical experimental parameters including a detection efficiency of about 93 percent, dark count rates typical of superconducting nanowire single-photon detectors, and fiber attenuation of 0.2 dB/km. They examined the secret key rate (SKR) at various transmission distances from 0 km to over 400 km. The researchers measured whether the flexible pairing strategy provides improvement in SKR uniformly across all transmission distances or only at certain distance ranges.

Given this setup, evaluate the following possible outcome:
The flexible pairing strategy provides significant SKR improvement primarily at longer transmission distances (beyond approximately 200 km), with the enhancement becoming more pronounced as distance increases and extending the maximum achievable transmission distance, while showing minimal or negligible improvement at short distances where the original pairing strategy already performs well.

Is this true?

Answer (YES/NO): NO